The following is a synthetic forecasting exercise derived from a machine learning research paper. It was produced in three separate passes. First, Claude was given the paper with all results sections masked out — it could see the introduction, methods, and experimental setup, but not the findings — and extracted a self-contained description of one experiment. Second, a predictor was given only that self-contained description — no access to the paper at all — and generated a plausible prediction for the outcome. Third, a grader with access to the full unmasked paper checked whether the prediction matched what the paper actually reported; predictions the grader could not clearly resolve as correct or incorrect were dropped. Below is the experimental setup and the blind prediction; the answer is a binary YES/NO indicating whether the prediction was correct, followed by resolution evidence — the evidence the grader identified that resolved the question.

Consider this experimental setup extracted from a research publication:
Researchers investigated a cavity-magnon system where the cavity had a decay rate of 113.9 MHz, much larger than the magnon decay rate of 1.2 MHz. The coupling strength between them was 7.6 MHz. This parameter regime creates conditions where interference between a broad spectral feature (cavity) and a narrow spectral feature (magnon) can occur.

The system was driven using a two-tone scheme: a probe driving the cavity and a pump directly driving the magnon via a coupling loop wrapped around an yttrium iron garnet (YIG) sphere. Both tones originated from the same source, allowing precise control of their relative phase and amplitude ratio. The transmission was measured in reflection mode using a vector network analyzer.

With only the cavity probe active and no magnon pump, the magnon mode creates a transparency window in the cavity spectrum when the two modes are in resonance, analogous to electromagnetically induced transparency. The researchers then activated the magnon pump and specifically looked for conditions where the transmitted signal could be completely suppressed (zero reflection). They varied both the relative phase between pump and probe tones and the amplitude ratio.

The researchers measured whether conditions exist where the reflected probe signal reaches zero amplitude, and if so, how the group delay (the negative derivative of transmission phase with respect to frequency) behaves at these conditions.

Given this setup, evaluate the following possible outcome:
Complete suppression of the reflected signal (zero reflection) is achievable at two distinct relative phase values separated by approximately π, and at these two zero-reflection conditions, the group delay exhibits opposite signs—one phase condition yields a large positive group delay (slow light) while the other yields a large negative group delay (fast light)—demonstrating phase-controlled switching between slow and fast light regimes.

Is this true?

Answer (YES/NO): NO